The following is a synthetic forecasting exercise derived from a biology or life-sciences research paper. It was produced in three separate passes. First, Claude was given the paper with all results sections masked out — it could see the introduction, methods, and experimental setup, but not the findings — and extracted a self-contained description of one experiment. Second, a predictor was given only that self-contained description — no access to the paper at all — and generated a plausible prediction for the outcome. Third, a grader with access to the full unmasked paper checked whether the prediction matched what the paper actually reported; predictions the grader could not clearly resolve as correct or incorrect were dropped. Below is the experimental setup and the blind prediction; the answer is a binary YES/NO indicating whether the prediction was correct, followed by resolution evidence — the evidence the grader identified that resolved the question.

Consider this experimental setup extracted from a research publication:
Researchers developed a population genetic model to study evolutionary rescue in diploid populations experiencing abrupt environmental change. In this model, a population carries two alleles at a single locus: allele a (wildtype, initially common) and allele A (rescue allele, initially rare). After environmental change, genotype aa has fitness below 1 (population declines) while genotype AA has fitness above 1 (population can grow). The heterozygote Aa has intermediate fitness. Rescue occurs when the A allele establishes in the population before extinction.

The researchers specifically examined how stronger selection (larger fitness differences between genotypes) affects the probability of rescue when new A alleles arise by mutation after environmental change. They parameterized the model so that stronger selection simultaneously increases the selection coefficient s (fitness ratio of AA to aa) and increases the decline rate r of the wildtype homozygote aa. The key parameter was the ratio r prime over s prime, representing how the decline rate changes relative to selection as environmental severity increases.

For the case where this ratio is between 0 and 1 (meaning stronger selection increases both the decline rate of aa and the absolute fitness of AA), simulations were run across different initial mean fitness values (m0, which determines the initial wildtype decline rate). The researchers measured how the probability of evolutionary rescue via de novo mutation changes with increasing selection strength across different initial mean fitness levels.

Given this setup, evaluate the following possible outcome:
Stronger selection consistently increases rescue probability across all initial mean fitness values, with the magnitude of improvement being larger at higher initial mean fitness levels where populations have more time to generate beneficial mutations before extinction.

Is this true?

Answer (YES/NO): NO